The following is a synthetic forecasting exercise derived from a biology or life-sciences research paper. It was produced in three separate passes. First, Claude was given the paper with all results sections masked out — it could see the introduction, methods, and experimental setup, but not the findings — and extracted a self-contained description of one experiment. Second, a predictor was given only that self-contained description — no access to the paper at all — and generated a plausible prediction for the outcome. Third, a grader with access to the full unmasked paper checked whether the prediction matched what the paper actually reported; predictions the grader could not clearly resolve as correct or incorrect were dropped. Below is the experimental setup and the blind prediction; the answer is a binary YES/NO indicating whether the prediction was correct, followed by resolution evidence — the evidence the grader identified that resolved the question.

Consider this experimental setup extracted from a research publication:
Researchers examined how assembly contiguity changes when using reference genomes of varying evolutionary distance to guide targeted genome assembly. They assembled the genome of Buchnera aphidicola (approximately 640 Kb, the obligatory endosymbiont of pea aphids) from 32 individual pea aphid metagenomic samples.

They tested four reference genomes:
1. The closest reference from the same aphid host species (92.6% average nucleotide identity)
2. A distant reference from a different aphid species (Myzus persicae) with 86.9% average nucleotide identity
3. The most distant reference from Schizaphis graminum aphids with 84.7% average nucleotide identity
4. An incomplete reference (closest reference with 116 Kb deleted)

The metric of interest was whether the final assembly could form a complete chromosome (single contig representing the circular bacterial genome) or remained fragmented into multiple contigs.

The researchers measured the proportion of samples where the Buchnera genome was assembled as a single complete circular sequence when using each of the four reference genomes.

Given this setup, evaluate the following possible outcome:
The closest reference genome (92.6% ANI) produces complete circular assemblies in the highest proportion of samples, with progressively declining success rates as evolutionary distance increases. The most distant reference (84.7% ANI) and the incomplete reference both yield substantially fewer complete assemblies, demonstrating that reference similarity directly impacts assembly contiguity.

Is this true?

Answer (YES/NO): NO